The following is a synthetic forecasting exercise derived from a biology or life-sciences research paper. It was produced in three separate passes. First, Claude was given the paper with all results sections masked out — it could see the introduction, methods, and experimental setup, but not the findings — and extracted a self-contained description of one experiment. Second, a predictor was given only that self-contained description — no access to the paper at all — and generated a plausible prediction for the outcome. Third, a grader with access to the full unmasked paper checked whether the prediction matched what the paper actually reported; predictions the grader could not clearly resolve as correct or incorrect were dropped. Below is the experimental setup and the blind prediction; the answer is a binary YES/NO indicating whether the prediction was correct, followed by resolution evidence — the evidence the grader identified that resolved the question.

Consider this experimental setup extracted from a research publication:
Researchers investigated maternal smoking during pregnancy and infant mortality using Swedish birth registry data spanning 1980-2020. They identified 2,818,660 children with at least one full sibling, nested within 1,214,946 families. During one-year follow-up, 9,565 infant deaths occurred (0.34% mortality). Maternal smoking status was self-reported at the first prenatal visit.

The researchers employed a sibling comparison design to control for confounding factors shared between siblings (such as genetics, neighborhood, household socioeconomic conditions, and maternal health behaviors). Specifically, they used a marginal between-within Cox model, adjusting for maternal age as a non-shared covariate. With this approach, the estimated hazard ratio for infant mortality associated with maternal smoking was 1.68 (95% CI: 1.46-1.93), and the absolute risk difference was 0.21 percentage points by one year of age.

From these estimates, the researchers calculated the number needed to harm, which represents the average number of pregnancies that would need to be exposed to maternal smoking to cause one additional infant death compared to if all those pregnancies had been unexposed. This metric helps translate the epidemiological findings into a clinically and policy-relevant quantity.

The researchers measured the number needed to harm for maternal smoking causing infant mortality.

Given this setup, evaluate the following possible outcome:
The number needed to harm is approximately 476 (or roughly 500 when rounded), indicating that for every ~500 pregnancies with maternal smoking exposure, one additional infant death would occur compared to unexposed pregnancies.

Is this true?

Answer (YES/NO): YES